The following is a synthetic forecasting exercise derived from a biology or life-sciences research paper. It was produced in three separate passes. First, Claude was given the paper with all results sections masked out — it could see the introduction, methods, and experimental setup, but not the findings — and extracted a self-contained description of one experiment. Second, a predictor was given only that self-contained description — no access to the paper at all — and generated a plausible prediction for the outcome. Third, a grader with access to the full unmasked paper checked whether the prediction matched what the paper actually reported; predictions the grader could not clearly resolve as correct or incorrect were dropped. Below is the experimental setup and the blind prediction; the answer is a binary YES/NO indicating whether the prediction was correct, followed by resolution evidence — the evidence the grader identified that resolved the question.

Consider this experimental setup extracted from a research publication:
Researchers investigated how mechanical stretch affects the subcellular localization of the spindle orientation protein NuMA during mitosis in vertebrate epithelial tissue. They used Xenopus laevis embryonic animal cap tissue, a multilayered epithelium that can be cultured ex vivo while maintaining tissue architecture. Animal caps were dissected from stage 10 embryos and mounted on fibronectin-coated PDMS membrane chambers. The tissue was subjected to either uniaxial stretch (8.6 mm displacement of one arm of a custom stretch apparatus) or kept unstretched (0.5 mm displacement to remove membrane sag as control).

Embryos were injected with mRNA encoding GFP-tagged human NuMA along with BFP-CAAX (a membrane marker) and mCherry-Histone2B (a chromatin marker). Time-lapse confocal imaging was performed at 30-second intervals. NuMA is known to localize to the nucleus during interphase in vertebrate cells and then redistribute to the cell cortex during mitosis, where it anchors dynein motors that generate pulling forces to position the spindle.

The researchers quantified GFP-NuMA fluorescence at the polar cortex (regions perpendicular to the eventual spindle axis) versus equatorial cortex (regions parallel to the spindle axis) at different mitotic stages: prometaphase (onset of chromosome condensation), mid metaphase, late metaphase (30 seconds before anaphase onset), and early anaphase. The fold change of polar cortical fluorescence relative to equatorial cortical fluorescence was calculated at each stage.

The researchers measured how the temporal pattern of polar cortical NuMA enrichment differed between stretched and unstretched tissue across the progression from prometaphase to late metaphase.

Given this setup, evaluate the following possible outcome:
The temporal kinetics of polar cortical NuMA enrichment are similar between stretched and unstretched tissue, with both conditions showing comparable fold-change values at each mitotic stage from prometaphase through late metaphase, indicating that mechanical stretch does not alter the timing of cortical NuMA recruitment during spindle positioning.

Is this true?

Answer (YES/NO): NO